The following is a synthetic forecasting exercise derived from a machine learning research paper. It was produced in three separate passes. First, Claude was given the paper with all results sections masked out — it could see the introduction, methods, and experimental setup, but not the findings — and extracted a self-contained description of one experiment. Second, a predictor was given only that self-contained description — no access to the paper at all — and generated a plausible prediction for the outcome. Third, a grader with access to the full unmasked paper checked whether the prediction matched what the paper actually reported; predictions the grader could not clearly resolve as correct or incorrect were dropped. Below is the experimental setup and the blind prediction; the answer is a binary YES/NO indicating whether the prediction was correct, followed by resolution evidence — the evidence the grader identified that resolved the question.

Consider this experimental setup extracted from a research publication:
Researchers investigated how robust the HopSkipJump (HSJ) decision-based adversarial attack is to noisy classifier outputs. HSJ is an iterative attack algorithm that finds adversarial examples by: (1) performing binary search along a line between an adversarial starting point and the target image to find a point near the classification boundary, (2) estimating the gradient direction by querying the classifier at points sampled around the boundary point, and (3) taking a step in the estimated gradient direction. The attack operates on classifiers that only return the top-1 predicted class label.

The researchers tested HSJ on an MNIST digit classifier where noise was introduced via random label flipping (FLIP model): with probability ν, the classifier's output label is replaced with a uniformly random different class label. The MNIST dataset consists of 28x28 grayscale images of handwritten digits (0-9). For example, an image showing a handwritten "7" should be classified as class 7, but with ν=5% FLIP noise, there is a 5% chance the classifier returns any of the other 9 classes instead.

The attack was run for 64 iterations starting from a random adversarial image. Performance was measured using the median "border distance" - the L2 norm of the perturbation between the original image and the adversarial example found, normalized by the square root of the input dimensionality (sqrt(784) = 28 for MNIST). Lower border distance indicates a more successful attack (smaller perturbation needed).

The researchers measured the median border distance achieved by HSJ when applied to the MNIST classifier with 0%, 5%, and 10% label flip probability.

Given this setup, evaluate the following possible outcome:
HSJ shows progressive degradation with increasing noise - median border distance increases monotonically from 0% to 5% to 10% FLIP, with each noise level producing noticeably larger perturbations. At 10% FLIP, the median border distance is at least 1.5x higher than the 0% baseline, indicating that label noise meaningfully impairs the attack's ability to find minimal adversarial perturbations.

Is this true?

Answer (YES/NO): YES